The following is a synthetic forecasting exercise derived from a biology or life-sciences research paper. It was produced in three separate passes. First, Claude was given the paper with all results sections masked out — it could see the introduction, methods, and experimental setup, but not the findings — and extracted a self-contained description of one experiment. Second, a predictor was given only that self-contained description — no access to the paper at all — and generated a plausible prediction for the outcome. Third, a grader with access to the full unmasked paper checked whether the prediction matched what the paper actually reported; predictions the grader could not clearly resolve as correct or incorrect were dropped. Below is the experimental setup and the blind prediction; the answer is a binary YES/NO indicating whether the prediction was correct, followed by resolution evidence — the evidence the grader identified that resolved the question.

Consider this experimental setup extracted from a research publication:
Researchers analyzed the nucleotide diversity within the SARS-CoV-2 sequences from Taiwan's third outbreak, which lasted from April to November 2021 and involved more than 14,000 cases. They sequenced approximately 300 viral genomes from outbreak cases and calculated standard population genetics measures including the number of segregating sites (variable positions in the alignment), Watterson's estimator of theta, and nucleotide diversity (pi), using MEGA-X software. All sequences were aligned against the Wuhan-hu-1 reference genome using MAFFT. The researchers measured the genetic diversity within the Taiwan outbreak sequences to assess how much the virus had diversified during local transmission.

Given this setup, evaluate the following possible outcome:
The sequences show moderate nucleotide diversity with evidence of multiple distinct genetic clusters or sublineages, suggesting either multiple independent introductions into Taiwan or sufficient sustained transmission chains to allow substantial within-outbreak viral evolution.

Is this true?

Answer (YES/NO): NO